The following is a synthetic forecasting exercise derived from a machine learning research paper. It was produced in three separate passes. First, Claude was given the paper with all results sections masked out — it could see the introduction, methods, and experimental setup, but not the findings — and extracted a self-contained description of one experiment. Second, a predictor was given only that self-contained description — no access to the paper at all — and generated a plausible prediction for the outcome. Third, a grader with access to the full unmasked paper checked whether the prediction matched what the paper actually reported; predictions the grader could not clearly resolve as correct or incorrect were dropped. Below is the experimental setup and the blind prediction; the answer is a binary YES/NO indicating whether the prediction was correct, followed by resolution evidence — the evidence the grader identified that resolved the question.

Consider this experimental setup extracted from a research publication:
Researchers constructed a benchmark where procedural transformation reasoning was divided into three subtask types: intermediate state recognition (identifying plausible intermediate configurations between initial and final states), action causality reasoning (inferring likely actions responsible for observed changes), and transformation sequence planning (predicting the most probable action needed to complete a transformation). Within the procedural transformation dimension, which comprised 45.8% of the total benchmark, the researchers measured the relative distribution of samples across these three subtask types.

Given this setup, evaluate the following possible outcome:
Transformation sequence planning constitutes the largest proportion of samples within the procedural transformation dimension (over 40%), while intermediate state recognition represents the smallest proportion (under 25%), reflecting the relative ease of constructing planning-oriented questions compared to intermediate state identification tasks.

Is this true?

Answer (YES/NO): NO